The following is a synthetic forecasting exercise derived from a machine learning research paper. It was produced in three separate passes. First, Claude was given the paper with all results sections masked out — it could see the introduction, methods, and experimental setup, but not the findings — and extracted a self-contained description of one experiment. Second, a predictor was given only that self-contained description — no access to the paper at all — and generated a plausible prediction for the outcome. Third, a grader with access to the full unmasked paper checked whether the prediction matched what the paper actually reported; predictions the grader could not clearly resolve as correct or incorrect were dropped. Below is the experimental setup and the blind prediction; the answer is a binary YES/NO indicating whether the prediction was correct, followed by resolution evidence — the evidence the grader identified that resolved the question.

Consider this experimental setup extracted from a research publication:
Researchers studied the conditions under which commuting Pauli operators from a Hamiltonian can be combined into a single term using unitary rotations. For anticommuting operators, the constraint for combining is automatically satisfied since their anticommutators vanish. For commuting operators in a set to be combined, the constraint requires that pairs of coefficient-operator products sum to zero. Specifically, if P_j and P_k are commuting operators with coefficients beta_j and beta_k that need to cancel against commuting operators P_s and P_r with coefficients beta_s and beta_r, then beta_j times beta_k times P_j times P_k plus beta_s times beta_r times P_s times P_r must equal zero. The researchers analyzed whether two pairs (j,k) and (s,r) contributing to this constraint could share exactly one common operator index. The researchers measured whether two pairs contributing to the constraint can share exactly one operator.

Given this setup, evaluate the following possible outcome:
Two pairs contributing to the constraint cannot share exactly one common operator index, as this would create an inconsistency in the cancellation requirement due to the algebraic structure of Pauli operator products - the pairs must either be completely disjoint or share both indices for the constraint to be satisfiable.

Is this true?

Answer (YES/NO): YES